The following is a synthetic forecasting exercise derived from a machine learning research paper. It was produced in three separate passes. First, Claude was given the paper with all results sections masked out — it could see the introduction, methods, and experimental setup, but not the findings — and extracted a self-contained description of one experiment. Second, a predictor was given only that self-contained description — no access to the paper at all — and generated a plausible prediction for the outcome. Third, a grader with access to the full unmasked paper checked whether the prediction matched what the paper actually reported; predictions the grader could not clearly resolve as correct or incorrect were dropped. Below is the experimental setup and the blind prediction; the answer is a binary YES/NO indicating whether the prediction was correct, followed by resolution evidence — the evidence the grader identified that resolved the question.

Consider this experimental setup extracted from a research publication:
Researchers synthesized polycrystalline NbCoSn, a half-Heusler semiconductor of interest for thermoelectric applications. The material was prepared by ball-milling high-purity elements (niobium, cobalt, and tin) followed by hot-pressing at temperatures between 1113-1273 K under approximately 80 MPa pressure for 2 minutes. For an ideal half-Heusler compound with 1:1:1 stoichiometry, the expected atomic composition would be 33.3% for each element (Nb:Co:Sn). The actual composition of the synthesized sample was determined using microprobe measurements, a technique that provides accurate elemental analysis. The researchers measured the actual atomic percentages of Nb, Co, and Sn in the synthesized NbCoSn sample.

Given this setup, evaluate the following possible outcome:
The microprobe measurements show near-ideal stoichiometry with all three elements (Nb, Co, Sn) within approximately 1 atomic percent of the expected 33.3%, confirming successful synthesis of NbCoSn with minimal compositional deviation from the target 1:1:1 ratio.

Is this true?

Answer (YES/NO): NO